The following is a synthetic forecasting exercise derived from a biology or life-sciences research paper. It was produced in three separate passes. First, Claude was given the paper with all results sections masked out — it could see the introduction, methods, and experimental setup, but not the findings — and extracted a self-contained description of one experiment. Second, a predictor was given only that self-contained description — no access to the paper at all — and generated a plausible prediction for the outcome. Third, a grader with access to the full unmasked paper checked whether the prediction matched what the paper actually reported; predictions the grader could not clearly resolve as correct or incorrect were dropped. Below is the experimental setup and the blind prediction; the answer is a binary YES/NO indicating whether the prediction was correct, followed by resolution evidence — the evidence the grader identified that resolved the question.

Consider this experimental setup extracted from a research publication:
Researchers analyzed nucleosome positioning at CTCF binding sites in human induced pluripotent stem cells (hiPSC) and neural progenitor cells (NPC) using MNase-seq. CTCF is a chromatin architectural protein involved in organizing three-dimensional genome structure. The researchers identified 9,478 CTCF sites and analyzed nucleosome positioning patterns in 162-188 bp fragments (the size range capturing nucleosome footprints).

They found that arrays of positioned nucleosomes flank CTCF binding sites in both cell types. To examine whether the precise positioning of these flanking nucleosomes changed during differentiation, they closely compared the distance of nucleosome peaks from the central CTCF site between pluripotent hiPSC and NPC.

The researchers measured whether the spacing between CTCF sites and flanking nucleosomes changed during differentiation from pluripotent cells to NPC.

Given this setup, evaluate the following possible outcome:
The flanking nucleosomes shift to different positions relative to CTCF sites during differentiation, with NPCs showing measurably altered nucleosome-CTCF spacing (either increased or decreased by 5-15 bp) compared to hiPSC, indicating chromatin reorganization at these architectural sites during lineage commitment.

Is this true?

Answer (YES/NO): YES